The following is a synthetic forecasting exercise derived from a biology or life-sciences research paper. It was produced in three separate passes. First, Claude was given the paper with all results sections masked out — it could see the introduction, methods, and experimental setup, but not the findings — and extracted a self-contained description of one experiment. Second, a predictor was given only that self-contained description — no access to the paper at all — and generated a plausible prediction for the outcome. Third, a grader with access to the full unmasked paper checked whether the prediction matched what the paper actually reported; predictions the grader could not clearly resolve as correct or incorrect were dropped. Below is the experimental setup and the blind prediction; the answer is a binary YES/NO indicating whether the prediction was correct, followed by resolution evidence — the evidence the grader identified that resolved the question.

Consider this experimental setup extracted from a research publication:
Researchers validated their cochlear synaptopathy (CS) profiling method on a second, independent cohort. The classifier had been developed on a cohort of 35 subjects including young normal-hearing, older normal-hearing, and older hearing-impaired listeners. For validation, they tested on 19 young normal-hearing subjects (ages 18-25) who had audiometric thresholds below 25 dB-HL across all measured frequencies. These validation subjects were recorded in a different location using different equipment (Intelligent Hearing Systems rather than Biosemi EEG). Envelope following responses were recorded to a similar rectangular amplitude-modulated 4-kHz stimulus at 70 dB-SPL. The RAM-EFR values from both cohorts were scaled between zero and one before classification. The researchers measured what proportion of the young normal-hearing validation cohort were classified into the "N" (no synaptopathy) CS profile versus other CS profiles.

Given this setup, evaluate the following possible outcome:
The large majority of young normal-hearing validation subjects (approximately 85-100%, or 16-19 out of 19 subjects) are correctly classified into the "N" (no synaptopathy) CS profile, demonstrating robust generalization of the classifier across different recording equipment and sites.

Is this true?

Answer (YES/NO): YES